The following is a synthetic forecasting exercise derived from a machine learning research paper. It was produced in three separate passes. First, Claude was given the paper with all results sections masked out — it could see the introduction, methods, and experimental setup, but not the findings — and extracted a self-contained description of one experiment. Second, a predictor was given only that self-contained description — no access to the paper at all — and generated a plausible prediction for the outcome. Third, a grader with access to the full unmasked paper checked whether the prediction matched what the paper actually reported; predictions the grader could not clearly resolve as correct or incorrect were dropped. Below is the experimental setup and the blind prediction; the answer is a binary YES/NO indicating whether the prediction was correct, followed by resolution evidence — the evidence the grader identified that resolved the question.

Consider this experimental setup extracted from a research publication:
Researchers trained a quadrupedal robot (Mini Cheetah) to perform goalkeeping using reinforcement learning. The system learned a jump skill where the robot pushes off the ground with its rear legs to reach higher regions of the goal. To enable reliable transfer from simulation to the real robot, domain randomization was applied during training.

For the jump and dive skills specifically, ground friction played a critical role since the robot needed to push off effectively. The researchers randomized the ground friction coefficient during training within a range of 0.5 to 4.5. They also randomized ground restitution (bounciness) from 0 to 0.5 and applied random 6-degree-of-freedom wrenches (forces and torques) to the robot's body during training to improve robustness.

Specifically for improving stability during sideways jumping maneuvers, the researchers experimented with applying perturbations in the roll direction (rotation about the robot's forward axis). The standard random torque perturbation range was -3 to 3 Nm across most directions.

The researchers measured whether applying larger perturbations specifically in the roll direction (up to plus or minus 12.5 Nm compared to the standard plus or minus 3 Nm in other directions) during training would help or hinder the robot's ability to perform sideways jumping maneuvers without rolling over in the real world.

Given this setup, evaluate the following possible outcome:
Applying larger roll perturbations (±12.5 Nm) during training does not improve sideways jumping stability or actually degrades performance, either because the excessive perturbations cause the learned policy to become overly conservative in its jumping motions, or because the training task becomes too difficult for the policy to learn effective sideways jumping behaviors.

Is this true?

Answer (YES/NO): NO